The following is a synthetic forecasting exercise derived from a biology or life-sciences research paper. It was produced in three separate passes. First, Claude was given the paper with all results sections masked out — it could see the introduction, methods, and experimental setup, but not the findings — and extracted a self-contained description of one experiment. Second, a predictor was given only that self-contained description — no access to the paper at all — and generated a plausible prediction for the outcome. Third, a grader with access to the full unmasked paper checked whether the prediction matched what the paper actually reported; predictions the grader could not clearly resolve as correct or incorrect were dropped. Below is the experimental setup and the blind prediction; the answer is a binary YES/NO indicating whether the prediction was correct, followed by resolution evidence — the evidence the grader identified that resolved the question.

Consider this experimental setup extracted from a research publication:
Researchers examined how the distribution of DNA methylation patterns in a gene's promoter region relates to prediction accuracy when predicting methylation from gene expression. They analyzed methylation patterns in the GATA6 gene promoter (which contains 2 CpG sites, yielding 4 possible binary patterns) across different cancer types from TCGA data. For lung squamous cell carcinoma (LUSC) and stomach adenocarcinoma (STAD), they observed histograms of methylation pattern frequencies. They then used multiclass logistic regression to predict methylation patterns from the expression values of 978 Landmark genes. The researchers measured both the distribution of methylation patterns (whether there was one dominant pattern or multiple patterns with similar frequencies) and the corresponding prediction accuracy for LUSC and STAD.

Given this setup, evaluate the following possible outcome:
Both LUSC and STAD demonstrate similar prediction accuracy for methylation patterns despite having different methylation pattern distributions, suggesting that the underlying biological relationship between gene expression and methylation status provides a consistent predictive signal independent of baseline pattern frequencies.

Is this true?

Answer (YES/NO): NO